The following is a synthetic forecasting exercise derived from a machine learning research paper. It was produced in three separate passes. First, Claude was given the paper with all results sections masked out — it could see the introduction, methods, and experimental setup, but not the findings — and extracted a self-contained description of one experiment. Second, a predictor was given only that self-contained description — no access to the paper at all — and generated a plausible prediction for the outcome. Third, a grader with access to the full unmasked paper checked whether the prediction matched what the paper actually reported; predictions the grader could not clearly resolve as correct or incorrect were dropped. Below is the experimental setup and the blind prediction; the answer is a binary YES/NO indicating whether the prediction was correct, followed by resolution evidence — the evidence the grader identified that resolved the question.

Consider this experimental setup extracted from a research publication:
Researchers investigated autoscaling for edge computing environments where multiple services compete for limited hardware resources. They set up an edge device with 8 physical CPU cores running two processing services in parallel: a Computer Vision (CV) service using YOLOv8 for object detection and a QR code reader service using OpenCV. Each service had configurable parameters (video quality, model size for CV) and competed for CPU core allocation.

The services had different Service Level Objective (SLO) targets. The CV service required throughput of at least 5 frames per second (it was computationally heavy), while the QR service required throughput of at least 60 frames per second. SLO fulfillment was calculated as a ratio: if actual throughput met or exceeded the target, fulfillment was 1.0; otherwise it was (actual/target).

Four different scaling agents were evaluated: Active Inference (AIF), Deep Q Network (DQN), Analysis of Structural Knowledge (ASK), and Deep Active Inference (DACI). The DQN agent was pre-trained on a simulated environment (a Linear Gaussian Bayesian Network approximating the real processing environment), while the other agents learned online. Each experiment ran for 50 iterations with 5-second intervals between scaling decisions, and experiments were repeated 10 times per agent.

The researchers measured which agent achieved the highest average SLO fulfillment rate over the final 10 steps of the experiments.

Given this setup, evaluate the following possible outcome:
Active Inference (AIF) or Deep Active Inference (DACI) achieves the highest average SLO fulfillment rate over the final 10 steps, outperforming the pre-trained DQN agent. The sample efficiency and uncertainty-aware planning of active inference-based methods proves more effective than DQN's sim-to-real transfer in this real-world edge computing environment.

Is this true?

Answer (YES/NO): NO